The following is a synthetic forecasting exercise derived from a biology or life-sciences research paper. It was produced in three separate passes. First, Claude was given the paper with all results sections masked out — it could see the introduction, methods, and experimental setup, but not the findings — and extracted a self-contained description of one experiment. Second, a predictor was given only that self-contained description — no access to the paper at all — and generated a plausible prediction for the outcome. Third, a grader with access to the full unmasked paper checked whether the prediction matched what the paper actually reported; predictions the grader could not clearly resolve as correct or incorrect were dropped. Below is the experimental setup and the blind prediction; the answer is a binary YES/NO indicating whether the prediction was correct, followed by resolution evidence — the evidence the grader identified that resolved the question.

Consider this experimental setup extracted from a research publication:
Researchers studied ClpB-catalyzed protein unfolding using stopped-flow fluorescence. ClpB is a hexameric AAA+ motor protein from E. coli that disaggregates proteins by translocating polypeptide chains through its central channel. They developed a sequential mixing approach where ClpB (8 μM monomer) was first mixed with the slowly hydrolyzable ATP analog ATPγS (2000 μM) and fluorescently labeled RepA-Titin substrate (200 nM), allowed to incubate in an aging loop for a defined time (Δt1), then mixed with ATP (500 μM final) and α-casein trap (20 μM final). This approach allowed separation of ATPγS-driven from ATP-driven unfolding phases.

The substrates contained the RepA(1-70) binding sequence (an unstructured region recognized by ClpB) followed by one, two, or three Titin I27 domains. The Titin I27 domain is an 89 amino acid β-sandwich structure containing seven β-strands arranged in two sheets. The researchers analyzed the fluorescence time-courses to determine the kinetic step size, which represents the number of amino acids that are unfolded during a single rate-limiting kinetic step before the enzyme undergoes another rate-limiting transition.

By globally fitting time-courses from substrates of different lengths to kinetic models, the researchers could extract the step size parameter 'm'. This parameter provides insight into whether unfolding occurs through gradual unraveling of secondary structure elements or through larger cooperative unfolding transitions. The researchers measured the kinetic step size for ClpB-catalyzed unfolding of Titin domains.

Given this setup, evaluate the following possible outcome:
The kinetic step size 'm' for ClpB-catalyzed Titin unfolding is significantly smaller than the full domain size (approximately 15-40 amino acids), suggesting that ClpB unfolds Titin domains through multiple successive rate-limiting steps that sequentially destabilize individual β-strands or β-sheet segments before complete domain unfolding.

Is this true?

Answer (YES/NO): NO